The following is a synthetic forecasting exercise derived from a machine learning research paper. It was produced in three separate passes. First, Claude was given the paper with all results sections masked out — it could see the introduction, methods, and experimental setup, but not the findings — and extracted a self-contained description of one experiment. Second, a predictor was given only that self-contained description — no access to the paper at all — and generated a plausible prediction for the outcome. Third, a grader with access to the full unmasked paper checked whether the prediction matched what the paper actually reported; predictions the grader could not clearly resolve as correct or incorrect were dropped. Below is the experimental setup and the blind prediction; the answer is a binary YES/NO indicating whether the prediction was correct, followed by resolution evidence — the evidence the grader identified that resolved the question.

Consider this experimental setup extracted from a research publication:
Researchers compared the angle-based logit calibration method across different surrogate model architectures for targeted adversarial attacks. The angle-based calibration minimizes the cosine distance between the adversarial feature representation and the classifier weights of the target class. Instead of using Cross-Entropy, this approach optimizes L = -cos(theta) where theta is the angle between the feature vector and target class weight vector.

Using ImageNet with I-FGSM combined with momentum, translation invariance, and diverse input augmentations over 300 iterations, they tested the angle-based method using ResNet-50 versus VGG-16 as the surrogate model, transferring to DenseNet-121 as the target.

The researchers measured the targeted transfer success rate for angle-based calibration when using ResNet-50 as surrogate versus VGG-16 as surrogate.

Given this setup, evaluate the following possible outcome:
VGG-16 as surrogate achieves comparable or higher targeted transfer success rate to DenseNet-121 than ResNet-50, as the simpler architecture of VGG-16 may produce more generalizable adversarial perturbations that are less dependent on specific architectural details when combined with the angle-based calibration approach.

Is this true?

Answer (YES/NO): NO